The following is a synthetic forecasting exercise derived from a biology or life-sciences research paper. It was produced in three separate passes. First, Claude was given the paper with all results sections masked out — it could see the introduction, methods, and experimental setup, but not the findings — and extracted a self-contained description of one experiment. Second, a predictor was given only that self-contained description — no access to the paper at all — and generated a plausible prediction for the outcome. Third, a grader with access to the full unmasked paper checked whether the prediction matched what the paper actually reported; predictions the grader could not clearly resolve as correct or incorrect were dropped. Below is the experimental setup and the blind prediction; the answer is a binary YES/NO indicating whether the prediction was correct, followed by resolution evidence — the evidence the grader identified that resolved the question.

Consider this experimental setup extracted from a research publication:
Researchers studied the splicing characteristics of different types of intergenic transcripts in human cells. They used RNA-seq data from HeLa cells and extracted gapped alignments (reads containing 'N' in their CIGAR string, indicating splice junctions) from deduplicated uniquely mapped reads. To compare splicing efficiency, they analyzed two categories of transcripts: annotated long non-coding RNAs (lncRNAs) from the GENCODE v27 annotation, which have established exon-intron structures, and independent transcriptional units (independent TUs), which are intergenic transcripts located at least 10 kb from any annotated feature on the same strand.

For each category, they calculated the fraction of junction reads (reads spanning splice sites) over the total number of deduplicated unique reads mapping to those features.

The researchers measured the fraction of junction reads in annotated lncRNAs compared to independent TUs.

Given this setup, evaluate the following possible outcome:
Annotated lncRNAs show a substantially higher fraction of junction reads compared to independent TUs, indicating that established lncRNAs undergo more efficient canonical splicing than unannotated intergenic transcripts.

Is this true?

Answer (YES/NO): YES